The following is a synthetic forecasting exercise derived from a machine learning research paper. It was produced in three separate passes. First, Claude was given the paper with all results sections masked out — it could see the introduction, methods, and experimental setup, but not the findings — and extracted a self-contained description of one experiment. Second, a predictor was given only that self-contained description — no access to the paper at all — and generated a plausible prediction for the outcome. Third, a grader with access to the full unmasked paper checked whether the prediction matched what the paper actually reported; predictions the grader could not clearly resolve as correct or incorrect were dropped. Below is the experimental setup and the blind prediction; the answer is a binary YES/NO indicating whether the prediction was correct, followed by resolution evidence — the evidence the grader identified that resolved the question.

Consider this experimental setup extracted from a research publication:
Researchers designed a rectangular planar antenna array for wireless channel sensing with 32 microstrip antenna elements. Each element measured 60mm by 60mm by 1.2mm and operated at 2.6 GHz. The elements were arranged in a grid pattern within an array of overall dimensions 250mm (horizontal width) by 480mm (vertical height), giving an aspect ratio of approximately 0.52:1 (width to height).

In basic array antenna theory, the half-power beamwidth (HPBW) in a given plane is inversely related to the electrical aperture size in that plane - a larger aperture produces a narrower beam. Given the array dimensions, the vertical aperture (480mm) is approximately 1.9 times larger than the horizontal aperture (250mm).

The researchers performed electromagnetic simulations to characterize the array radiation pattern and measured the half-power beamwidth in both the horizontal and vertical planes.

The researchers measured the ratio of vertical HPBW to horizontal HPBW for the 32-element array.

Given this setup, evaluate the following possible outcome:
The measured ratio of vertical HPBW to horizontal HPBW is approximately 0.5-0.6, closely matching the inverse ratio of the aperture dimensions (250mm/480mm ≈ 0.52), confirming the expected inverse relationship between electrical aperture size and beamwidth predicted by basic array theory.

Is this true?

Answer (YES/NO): NO